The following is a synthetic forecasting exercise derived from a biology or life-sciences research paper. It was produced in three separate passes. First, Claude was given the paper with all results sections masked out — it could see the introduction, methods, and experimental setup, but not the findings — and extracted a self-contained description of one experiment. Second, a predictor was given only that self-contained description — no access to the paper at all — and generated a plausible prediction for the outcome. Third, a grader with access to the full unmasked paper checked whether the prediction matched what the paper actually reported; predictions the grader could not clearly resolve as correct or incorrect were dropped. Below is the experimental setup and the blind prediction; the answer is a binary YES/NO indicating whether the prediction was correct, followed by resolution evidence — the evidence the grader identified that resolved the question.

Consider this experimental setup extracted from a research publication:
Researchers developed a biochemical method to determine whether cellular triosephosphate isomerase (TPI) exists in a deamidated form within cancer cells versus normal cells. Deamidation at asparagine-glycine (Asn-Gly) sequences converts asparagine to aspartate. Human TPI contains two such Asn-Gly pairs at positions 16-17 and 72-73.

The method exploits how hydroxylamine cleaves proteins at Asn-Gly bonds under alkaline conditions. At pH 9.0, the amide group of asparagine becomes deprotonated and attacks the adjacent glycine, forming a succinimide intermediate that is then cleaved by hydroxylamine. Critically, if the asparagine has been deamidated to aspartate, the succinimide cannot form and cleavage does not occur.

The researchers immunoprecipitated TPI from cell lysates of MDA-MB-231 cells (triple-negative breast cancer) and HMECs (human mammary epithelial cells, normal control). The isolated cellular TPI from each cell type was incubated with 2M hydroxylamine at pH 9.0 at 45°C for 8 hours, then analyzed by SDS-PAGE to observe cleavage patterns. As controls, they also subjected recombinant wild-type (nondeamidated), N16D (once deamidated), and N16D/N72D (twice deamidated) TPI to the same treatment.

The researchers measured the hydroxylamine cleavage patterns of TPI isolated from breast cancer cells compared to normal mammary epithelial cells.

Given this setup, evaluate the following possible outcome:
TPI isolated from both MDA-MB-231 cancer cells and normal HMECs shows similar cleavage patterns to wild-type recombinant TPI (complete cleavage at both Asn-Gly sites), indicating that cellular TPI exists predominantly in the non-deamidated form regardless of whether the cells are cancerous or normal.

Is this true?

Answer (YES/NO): NO